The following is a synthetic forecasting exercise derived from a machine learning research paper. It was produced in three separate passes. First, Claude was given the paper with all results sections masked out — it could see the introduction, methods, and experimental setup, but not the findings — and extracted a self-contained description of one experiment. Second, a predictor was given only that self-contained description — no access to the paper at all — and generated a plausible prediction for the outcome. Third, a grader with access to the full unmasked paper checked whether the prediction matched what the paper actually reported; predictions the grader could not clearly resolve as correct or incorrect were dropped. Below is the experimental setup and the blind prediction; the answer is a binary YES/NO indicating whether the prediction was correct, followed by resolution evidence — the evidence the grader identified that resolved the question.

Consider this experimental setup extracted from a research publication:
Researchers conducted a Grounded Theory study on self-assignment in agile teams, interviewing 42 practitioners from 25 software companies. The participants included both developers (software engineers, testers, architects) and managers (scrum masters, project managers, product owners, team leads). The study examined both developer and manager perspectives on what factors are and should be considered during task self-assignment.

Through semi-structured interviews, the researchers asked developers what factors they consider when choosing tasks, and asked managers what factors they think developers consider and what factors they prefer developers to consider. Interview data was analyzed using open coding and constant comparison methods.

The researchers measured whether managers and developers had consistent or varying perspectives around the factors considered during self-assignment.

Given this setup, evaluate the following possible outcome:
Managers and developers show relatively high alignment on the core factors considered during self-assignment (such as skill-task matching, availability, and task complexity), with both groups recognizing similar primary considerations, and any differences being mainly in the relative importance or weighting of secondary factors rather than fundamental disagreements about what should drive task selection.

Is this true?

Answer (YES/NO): NO